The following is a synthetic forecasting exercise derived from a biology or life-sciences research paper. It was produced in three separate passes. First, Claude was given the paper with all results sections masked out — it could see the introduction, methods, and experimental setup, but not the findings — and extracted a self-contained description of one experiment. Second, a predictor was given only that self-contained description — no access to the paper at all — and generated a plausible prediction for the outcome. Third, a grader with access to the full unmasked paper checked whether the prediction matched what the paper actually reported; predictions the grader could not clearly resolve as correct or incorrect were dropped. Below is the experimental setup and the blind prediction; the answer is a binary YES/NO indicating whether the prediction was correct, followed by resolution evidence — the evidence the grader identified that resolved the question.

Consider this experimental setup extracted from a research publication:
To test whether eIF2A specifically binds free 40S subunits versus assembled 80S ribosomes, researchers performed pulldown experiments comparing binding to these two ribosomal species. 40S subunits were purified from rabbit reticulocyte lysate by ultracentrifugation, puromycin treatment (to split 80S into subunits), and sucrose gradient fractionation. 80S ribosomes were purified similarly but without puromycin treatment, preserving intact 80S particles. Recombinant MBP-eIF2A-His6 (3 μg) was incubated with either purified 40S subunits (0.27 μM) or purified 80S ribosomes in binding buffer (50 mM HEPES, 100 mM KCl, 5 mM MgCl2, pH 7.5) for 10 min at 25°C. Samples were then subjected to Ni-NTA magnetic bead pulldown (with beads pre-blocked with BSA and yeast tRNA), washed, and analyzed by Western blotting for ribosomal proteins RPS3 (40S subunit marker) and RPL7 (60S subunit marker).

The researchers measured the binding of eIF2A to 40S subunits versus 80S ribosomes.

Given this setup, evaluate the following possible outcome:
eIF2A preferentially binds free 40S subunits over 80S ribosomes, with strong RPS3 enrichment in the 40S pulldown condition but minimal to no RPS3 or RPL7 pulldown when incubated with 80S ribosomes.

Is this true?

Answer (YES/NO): NO